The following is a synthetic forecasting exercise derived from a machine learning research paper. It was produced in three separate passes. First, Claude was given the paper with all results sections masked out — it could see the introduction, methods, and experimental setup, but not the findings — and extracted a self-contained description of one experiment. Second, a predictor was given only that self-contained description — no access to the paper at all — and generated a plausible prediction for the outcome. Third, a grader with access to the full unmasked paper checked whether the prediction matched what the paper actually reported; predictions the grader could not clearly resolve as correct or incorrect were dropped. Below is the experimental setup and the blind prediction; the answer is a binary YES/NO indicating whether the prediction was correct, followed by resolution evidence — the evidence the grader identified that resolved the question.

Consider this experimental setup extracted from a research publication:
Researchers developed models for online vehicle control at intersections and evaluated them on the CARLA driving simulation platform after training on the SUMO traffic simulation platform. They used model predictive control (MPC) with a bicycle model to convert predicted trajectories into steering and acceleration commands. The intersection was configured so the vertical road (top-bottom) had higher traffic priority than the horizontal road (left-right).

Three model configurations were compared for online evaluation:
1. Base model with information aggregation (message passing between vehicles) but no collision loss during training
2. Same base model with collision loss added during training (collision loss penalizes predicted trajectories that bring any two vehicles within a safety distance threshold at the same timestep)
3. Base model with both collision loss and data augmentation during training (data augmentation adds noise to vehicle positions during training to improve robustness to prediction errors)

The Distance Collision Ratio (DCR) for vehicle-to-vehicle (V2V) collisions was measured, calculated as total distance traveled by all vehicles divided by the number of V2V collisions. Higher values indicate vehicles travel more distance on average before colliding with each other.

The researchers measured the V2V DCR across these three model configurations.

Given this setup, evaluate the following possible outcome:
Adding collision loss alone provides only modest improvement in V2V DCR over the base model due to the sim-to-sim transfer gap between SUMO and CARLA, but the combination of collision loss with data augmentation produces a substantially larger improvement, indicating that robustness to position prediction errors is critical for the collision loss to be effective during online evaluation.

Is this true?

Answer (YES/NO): NO